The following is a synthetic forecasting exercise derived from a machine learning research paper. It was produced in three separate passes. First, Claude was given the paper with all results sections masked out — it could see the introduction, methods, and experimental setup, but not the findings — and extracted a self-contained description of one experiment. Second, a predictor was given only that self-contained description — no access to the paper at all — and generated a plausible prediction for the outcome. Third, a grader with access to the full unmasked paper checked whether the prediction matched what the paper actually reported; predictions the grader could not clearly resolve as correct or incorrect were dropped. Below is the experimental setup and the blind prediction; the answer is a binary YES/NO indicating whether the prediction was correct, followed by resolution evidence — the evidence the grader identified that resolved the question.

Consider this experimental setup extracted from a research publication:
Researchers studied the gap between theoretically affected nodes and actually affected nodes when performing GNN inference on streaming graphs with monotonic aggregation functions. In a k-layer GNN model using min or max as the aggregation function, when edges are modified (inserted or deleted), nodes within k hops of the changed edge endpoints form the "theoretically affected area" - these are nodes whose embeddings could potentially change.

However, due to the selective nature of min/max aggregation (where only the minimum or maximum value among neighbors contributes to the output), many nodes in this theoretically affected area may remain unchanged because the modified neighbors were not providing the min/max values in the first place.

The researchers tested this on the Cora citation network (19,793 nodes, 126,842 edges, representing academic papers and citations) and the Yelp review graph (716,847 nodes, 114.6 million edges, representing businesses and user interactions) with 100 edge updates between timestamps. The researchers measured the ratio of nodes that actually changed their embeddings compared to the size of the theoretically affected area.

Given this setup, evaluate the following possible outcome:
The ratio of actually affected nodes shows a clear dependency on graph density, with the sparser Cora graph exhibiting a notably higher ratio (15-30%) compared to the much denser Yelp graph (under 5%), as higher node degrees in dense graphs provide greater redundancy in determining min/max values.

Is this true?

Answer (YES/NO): NO